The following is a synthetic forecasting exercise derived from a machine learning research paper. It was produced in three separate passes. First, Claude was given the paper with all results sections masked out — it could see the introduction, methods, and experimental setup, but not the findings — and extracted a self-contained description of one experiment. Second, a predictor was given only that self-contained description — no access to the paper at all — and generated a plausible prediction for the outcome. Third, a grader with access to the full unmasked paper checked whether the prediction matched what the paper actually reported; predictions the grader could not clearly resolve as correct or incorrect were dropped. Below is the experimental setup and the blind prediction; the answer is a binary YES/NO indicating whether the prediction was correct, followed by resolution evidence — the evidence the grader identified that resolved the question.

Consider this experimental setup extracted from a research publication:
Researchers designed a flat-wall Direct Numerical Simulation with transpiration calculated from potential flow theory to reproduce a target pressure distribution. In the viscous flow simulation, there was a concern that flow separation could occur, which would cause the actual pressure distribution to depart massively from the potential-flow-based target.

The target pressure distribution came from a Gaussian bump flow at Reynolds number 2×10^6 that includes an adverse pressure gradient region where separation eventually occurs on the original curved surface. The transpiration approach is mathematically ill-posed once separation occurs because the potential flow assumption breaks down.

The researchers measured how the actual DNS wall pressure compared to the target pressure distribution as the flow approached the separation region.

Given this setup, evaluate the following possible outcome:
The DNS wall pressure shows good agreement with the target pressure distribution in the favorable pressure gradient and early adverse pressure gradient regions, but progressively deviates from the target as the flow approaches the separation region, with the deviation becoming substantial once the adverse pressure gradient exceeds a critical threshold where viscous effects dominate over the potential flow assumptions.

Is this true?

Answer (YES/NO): NO